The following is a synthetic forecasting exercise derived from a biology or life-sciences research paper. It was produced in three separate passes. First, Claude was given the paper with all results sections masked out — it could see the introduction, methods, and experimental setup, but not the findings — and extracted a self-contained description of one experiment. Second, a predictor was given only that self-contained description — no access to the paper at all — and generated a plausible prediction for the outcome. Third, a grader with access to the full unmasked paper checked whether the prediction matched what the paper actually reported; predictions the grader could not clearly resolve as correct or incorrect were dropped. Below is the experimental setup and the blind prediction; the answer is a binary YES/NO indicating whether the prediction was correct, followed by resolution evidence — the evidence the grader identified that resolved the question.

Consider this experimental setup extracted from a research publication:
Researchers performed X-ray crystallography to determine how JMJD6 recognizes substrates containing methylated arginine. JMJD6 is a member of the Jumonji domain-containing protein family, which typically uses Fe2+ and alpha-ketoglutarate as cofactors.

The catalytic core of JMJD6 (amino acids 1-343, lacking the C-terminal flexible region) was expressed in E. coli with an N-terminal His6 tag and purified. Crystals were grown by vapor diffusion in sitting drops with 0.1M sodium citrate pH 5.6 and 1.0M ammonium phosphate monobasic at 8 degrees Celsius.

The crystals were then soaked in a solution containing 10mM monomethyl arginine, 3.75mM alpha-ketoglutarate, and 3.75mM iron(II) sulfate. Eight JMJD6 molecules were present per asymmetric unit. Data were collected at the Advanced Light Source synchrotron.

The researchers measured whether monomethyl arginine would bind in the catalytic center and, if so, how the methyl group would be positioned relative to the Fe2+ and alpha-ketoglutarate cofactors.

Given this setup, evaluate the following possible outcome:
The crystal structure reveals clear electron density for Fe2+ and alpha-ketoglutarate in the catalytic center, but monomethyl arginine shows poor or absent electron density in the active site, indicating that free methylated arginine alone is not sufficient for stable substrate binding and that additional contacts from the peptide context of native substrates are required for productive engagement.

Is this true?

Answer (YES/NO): NO